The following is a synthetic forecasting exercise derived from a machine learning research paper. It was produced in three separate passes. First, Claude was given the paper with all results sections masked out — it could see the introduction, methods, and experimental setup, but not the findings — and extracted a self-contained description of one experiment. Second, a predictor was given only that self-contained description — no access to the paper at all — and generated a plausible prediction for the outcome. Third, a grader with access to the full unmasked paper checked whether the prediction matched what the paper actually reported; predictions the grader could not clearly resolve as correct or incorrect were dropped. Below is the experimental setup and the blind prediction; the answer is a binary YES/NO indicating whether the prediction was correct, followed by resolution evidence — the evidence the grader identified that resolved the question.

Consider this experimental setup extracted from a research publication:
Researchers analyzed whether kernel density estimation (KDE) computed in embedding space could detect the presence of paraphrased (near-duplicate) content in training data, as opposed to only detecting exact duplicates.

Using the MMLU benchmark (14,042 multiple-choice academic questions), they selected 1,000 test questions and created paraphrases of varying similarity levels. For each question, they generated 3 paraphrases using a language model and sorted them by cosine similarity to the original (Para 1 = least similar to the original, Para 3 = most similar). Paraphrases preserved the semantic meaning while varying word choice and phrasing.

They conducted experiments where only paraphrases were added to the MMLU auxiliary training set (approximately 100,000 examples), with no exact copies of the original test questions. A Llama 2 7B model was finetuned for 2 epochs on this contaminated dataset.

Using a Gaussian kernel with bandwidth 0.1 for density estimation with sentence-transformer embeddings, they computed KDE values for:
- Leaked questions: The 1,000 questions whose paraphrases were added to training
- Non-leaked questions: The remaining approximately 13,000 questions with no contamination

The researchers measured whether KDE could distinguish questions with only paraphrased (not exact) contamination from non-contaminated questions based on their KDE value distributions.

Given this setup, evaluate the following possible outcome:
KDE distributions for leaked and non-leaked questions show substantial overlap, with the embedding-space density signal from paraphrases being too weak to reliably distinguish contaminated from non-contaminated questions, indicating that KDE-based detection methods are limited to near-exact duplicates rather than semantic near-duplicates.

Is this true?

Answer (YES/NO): NO